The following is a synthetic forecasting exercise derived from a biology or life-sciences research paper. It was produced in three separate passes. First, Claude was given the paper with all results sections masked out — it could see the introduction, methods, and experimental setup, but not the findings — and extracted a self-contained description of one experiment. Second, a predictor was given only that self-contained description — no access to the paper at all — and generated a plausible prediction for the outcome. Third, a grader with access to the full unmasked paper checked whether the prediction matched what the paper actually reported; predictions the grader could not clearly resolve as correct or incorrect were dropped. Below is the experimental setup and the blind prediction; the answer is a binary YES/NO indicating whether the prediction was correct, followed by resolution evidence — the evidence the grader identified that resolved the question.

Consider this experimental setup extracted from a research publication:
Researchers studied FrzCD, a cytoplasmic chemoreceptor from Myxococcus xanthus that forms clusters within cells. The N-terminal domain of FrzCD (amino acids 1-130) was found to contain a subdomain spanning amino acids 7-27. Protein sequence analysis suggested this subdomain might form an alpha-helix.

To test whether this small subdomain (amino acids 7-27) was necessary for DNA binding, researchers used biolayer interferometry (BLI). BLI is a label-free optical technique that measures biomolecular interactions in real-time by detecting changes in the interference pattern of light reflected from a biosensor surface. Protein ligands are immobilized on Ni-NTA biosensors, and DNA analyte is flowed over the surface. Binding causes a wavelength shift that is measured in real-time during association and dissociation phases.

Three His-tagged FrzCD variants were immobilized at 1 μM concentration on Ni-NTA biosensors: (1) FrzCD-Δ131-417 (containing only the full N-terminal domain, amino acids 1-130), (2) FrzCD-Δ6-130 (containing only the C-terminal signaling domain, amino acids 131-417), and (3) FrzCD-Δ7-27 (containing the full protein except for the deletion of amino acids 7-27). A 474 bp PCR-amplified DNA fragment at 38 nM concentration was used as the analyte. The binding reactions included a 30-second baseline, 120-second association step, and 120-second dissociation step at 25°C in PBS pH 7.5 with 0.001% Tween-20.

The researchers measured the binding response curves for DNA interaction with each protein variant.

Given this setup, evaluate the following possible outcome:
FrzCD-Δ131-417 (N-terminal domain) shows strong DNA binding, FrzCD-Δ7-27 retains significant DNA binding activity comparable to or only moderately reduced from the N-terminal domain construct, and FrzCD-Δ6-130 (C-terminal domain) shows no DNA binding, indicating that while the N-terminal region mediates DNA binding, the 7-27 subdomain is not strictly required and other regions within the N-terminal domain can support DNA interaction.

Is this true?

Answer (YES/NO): NO